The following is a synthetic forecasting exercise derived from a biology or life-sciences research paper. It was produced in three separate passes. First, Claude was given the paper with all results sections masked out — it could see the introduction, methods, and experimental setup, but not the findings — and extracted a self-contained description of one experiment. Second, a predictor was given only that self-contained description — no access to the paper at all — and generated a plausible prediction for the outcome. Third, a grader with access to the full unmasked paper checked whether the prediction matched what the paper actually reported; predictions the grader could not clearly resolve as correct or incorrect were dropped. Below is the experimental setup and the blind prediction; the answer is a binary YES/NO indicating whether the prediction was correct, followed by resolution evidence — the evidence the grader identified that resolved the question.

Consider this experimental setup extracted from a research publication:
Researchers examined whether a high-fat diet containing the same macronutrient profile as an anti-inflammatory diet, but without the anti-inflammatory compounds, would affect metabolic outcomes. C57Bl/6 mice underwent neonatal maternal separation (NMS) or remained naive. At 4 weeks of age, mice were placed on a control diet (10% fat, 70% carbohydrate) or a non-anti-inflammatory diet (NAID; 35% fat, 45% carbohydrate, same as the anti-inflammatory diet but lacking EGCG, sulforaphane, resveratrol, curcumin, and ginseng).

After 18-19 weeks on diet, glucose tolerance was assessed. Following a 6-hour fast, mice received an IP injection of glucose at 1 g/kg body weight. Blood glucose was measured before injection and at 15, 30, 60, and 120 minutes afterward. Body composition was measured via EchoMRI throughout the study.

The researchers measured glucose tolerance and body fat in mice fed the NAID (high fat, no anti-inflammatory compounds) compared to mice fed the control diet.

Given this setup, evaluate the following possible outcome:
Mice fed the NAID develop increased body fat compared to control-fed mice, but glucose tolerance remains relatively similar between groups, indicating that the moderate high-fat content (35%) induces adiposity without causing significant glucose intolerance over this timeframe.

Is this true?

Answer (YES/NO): NO